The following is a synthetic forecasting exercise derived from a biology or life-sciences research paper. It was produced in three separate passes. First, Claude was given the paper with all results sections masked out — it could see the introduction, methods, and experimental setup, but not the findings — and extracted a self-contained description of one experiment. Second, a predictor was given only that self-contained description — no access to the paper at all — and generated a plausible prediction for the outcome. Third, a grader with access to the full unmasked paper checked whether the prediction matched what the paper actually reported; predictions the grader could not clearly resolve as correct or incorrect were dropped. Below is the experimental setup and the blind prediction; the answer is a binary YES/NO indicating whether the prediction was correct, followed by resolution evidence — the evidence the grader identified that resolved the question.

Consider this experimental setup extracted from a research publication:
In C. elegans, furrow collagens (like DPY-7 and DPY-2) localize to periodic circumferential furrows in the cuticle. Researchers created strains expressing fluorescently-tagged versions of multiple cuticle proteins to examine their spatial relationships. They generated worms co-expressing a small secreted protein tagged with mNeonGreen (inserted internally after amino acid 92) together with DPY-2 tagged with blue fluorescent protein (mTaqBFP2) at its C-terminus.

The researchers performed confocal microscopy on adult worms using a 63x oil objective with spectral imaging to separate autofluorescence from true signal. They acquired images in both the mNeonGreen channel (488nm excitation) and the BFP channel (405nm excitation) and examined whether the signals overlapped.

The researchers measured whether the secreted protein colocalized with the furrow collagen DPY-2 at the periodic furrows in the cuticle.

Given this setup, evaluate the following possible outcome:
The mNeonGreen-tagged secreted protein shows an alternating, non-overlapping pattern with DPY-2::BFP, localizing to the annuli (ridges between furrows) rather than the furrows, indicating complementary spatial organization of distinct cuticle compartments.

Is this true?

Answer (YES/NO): NO